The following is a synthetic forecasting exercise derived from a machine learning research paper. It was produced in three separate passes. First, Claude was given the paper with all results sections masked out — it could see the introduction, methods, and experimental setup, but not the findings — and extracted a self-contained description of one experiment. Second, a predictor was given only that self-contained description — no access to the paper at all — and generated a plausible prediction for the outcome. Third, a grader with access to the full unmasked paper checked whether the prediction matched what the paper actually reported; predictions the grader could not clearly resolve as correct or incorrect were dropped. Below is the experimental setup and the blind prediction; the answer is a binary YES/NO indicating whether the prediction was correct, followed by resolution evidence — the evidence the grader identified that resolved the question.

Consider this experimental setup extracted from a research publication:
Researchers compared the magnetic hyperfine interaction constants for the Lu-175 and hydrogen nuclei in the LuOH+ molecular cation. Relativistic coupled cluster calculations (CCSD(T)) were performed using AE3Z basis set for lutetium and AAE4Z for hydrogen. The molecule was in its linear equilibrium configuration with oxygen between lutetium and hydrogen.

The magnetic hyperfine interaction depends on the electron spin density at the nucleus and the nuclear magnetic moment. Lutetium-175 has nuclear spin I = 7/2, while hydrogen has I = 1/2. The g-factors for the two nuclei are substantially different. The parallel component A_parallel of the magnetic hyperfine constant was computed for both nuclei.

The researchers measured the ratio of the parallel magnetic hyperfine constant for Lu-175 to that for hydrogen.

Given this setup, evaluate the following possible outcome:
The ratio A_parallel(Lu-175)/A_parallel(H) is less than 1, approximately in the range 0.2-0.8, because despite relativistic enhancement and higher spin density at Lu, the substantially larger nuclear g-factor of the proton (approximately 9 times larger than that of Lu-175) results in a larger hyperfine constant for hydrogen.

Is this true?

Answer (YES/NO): NO